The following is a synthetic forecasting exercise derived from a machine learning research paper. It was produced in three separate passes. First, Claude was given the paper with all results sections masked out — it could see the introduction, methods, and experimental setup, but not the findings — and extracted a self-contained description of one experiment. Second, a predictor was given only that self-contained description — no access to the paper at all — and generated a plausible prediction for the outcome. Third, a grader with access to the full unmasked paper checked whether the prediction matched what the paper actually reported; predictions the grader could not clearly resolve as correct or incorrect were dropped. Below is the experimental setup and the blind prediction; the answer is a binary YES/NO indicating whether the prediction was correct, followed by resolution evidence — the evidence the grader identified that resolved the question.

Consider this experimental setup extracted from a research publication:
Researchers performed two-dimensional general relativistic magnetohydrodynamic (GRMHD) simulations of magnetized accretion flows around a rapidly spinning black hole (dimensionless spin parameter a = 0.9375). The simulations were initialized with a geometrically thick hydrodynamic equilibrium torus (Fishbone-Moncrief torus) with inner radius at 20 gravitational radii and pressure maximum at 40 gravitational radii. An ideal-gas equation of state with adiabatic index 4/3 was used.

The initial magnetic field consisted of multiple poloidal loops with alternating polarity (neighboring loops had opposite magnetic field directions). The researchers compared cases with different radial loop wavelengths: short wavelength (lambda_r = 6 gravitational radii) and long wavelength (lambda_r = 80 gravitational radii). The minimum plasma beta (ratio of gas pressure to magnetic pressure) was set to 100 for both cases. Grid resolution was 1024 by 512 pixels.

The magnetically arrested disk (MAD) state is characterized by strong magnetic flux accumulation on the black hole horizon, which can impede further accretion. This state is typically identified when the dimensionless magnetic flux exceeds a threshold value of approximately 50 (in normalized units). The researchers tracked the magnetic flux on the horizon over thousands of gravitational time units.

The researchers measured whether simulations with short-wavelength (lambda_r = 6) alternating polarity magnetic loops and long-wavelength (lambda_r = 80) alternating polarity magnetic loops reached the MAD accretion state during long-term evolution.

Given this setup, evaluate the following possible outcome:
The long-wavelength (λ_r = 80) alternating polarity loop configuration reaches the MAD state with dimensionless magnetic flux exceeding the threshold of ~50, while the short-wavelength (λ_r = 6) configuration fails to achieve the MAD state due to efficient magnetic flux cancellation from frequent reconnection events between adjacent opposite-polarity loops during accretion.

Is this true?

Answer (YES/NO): YES